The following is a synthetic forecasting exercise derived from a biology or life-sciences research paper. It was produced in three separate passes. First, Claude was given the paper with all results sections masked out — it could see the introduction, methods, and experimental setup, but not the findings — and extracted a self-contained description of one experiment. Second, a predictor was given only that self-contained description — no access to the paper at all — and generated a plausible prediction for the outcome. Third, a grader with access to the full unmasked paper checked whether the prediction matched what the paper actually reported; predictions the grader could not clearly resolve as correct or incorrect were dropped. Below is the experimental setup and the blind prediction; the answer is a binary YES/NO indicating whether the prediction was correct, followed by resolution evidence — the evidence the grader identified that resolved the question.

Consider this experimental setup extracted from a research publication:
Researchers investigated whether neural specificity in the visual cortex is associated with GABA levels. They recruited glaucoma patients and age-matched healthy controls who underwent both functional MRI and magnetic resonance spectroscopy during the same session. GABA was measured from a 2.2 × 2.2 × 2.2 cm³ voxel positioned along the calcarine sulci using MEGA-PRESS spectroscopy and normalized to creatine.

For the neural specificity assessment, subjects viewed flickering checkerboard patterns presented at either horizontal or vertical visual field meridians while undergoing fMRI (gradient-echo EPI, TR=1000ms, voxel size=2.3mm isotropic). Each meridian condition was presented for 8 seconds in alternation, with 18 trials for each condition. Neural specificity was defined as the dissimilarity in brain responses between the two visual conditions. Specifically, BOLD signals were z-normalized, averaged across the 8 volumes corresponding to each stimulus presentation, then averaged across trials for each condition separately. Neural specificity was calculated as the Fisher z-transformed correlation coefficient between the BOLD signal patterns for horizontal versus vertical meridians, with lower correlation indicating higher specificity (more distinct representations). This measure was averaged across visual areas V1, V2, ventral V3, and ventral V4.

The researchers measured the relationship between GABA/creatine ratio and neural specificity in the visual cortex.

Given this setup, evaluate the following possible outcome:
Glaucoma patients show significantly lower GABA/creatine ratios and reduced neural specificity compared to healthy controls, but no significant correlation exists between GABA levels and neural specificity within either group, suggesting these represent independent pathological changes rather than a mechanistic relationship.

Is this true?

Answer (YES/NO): NO